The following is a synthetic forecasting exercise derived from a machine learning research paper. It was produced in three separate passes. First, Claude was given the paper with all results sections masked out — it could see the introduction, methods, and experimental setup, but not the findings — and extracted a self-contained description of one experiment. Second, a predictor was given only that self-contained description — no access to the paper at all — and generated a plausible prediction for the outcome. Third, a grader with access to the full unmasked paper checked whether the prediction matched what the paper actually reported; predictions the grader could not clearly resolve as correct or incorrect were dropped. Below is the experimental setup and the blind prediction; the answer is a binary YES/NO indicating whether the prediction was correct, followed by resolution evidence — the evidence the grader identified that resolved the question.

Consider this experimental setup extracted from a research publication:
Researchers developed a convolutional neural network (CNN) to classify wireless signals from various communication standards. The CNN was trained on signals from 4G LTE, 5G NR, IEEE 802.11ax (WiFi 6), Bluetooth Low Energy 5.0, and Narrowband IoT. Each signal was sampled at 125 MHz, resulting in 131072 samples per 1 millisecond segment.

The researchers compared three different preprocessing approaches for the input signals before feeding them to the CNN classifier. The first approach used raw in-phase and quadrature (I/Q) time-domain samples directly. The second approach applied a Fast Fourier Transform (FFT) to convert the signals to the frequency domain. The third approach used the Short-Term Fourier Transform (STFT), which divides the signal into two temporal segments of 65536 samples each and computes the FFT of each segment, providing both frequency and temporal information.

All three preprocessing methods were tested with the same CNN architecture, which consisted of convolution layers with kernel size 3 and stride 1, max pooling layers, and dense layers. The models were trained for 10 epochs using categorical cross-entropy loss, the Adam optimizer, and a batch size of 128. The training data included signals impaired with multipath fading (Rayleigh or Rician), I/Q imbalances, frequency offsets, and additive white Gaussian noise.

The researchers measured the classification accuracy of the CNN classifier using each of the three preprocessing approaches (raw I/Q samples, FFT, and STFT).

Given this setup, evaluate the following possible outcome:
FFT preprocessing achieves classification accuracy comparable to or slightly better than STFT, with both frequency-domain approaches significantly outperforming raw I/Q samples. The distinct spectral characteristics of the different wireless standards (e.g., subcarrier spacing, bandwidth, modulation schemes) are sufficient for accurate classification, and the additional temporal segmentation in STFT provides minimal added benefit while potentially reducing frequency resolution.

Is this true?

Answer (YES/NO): NO